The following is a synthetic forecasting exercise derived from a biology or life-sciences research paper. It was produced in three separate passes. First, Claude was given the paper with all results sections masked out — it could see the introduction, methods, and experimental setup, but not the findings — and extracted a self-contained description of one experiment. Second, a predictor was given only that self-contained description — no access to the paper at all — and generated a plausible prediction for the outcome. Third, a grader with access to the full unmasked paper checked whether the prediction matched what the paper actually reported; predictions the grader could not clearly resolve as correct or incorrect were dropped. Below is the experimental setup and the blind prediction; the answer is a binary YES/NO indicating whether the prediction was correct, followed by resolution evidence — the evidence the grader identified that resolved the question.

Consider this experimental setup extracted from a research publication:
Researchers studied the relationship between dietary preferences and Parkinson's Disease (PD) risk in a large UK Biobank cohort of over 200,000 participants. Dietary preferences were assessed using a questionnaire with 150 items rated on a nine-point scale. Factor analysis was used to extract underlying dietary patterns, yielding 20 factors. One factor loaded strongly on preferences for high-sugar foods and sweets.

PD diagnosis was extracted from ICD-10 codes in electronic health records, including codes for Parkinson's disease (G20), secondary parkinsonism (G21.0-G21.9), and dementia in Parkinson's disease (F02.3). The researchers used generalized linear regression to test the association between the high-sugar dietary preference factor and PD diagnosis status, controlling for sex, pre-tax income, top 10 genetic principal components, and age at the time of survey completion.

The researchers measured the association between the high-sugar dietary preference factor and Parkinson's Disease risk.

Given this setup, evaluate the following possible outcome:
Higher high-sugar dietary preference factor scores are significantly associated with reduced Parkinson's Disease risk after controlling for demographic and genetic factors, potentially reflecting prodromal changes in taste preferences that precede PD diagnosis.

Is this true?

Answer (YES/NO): NO